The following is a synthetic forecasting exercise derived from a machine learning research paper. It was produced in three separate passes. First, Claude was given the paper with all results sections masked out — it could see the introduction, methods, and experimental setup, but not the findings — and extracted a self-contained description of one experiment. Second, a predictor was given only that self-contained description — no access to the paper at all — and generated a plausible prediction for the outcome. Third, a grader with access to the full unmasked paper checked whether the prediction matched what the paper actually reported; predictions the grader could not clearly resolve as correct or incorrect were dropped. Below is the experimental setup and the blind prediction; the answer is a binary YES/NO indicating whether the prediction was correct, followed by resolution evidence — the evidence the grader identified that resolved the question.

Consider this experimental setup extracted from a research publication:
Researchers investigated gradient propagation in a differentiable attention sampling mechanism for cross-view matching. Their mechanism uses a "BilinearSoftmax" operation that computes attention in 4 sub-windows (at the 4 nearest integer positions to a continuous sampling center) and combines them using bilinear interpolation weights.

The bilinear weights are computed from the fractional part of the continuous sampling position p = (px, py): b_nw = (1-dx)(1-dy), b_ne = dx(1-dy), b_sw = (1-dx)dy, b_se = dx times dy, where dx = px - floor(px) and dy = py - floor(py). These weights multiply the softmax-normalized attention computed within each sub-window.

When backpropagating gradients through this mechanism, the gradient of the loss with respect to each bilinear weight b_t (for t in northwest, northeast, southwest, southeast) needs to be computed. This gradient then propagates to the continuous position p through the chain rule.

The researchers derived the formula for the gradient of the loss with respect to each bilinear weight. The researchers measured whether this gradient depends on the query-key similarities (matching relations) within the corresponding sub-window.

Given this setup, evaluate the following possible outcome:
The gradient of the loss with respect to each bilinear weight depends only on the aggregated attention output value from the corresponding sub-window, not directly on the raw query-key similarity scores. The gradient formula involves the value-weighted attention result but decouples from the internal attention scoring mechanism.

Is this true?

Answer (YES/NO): NO